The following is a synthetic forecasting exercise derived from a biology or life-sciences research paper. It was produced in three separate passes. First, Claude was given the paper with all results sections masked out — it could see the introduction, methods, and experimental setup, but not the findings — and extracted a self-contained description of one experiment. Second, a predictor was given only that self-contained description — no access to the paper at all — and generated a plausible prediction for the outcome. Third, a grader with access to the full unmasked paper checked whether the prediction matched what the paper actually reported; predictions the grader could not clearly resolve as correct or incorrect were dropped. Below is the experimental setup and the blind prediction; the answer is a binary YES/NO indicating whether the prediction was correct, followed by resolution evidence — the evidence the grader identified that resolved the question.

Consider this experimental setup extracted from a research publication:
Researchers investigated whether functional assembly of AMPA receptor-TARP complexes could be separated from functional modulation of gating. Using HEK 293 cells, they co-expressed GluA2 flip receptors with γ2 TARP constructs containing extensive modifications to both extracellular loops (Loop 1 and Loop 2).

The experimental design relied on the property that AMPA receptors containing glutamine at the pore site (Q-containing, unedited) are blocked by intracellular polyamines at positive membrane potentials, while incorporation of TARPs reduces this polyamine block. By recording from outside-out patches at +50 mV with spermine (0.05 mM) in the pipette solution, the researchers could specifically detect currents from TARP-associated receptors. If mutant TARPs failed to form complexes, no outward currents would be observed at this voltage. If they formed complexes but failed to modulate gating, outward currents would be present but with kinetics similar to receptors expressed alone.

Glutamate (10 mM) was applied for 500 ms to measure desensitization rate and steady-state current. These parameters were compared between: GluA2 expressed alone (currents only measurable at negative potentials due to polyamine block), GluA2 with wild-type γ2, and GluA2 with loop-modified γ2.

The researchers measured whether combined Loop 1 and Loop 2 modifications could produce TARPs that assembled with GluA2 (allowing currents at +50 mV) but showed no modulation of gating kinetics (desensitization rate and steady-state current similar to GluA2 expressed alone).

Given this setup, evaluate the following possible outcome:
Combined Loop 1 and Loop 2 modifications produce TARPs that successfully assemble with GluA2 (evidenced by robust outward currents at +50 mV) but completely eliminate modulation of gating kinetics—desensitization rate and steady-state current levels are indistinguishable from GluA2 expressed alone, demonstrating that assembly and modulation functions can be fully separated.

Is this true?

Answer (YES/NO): NO